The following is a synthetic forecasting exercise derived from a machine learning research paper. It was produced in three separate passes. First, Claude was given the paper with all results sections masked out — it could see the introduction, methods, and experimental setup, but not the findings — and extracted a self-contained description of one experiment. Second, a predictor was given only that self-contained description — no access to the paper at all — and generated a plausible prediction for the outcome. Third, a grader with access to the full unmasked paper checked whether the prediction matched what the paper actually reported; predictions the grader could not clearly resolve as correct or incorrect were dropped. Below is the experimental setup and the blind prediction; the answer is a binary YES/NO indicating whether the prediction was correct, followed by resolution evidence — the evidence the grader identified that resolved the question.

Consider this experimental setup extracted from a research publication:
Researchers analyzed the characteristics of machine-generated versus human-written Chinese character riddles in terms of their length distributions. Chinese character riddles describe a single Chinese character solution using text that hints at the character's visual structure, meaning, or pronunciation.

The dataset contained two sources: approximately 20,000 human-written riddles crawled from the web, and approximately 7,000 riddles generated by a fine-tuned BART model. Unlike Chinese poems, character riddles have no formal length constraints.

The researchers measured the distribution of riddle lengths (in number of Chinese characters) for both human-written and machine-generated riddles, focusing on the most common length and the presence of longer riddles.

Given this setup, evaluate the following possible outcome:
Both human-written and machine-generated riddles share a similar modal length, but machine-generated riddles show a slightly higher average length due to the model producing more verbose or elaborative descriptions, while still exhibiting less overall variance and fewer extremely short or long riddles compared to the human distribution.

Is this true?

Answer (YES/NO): NO